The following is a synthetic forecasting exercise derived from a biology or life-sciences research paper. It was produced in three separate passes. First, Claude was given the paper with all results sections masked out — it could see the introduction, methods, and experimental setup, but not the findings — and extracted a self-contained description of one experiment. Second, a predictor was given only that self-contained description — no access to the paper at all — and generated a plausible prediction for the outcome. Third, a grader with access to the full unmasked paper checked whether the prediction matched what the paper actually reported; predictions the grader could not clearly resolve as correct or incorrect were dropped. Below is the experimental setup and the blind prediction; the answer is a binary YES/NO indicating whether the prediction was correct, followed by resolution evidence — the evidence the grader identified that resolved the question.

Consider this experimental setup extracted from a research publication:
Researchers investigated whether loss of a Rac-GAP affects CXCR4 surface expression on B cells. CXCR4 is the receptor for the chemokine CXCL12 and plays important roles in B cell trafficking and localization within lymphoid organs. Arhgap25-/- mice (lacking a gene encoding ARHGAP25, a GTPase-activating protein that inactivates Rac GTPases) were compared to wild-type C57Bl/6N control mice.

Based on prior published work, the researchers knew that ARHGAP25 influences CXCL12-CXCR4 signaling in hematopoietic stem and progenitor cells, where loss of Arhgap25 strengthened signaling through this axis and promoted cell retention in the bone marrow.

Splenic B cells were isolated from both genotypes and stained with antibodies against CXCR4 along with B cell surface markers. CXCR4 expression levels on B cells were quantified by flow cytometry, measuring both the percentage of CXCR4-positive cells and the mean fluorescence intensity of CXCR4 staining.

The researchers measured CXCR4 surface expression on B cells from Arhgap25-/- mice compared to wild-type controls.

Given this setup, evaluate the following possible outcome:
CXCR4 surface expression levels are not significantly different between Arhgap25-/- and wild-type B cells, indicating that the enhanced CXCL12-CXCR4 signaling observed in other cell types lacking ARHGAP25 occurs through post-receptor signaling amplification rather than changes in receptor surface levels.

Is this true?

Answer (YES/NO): YES